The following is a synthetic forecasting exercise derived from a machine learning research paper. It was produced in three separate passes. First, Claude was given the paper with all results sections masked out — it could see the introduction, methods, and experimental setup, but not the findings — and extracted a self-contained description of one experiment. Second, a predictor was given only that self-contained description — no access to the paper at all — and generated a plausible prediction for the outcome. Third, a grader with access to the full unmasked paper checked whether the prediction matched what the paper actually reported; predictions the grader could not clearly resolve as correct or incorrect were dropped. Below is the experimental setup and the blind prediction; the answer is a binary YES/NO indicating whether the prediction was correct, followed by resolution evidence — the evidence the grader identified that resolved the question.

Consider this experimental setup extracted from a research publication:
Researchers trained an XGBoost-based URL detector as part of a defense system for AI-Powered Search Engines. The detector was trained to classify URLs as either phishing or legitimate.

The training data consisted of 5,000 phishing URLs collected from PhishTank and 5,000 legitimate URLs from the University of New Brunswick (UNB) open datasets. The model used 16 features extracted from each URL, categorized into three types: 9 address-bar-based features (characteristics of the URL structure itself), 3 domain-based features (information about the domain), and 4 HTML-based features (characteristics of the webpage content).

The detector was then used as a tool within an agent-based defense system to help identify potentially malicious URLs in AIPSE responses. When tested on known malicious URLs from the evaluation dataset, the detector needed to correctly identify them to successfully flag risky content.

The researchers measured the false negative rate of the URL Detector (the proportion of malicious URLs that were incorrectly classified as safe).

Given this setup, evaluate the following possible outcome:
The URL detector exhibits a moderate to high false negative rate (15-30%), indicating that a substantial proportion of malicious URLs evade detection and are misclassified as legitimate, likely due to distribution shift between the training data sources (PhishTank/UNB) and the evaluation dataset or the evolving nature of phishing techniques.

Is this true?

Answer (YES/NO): NO